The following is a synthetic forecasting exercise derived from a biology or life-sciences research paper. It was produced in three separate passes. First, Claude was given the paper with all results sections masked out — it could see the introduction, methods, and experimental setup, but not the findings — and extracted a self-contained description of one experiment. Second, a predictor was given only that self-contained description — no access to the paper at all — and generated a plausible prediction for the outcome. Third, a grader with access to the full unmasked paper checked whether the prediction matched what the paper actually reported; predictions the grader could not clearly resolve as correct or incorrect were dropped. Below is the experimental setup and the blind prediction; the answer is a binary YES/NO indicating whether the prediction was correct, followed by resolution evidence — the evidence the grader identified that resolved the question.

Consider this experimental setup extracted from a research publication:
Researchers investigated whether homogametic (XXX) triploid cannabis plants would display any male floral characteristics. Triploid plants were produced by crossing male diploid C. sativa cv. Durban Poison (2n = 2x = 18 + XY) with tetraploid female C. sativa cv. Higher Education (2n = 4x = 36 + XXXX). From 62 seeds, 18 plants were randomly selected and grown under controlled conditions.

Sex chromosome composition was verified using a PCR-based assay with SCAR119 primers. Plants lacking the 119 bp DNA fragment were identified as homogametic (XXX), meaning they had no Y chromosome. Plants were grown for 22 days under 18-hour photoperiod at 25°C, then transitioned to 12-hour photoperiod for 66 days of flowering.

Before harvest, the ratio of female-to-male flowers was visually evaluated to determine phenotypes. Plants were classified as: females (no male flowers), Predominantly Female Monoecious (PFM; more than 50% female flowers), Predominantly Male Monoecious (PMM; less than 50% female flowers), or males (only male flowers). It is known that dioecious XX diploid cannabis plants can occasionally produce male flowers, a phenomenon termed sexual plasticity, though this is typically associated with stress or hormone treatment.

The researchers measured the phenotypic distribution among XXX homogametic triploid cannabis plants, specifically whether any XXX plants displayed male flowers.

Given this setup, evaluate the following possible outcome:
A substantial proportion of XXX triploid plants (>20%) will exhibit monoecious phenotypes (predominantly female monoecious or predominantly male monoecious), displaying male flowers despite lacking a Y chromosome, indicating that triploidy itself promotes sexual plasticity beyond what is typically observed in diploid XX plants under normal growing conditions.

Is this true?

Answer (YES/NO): NO